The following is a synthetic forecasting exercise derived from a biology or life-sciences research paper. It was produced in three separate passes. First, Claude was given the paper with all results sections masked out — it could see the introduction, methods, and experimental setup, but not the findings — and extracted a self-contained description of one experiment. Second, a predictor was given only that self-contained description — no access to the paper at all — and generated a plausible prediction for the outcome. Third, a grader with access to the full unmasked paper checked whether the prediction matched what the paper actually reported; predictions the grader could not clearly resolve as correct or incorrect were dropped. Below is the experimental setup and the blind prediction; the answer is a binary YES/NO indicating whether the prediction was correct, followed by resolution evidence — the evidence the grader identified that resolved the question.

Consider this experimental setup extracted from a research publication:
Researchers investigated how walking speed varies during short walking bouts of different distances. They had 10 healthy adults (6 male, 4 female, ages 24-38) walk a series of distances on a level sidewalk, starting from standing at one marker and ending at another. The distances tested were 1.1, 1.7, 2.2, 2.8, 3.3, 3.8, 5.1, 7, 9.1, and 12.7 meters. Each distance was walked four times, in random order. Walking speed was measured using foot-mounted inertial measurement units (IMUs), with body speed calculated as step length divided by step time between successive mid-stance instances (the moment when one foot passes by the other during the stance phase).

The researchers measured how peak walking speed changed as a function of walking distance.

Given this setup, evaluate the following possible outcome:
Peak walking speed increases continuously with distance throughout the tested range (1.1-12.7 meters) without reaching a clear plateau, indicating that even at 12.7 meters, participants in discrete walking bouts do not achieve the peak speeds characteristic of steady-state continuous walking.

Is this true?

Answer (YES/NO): NO